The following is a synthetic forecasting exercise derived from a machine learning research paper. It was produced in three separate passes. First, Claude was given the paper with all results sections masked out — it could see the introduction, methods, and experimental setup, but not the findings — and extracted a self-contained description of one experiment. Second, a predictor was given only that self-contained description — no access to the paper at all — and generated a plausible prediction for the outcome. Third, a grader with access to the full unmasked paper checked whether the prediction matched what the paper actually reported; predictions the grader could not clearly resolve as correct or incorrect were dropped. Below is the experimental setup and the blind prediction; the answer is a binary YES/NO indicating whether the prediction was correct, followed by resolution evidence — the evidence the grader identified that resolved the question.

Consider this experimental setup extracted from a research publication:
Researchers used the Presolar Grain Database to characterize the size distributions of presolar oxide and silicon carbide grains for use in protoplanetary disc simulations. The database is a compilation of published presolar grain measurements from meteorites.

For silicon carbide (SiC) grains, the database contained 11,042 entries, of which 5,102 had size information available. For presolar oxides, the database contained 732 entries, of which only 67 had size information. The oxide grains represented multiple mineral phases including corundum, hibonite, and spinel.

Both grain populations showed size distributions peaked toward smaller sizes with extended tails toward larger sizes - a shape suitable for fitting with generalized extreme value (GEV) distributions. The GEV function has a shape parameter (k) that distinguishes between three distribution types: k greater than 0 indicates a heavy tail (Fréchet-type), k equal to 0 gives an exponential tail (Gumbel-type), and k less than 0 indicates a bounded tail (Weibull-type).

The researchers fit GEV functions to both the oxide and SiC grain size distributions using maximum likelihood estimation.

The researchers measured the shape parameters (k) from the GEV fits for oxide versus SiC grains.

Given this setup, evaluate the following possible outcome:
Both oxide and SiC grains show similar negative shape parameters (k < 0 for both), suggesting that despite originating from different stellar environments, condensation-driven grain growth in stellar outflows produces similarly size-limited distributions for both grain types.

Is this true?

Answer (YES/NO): NO